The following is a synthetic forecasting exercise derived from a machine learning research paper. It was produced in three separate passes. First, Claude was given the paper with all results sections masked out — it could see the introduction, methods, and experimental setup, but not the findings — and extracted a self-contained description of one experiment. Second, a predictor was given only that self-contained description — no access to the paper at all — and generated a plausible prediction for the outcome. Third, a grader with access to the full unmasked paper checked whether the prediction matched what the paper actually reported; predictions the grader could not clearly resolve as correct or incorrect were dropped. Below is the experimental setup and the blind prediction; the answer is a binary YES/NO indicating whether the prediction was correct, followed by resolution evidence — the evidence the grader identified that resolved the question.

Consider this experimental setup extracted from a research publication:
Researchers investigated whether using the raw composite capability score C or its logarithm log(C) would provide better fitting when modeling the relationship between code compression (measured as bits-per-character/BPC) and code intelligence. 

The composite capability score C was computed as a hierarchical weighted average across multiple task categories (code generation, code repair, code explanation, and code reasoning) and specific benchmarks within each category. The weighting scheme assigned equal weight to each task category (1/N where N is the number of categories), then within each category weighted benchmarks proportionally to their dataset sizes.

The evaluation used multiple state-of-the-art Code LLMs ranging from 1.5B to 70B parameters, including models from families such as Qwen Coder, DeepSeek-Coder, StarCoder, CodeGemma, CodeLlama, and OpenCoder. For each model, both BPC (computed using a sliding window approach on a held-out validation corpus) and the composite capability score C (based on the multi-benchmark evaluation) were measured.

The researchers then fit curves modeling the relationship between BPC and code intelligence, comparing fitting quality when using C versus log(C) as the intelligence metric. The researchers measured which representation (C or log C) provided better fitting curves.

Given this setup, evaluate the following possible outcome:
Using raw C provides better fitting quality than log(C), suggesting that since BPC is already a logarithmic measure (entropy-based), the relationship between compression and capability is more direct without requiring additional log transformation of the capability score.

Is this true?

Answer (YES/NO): NO